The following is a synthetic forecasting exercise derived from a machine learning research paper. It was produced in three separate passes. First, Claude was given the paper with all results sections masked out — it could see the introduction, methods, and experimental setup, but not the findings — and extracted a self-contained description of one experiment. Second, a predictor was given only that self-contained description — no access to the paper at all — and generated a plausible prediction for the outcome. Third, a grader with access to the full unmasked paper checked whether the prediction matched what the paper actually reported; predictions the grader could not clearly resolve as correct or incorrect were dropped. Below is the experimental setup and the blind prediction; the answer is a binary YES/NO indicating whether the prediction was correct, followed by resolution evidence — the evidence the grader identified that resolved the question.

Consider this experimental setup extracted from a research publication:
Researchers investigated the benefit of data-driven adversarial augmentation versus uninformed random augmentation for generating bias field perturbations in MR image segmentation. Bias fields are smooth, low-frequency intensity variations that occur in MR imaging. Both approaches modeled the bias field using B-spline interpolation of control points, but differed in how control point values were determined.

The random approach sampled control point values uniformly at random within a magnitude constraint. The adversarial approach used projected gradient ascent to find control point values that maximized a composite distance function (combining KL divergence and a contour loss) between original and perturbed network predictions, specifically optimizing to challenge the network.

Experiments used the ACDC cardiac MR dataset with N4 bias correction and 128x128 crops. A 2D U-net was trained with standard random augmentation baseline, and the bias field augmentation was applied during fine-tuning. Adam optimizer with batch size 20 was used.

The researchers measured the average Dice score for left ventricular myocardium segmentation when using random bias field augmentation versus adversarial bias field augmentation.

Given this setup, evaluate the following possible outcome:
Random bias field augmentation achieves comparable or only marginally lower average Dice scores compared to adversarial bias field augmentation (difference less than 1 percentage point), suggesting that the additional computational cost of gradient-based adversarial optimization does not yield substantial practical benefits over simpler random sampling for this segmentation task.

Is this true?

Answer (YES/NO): NO